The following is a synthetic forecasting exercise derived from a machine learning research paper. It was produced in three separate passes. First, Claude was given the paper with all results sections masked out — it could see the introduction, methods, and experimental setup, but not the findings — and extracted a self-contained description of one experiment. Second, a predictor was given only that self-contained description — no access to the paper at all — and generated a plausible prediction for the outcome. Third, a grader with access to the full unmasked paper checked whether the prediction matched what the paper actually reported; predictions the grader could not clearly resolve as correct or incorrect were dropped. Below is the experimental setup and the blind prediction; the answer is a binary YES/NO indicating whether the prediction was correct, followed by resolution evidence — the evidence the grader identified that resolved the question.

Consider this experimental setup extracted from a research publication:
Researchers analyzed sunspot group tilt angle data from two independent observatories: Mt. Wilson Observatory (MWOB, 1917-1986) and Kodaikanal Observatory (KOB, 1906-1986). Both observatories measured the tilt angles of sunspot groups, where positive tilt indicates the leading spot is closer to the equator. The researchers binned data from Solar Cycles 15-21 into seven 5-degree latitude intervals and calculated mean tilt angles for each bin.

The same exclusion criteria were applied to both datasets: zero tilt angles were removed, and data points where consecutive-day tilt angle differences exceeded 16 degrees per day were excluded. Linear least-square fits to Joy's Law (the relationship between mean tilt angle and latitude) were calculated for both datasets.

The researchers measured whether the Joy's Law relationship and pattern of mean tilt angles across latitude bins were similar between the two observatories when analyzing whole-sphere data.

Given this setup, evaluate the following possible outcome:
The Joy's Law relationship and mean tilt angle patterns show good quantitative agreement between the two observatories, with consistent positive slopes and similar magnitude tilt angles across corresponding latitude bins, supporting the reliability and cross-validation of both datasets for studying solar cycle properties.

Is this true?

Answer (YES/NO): NO